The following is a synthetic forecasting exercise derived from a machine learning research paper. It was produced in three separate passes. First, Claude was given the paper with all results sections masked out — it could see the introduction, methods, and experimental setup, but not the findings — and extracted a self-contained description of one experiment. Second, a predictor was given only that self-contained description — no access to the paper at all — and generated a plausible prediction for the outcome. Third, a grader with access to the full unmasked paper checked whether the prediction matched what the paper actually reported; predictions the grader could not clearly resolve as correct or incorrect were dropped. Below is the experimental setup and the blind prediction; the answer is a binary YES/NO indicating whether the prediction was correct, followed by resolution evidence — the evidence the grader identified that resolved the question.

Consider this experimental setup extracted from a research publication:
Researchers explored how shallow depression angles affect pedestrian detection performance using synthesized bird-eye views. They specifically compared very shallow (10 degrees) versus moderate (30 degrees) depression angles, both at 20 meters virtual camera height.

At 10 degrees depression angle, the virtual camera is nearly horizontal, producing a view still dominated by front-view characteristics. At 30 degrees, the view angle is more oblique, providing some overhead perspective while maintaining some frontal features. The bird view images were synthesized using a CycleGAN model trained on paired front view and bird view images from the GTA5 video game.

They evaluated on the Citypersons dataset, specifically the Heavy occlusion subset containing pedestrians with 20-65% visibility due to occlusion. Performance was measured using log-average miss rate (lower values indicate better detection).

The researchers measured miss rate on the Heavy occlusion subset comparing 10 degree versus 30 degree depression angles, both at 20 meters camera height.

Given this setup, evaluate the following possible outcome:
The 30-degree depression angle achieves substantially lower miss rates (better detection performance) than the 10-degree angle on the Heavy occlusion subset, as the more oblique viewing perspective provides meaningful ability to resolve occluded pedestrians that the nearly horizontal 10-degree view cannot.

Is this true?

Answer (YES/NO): YES